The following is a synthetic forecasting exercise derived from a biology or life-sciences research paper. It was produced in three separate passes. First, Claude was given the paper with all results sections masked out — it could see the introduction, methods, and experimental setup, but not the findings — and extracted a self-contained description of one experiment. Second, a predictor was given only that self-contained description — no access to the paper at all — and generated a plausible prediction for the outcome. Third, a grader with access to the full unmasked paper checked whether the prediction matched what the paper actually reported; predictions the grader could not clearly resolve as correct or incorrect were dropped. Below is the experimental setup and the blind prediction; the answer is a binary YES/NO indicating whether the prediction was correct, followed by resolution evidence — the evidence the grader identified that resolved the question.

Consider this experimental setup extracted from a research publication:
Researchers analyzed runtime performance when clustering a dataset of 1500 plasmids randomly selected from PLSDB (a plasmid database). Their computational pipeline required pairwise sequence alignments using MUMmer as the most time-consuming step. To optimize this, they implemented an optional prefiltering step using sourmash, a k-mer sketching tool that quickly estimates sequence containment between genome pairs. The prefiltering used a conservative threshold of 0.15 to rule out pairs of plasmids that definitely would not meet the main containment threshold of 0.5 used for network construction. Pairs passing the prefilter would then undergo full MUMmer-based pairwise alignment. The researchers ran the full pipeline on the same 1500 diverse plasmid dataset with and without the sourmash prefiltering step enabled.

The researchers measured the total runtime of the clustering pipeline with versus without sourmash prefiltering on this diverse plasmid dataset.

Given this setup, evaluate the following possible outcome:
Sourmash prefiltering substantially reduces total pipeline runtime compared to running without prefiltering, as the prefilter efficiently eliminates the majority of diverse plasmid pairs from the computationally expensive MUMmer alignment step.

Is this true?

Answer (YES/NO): YES